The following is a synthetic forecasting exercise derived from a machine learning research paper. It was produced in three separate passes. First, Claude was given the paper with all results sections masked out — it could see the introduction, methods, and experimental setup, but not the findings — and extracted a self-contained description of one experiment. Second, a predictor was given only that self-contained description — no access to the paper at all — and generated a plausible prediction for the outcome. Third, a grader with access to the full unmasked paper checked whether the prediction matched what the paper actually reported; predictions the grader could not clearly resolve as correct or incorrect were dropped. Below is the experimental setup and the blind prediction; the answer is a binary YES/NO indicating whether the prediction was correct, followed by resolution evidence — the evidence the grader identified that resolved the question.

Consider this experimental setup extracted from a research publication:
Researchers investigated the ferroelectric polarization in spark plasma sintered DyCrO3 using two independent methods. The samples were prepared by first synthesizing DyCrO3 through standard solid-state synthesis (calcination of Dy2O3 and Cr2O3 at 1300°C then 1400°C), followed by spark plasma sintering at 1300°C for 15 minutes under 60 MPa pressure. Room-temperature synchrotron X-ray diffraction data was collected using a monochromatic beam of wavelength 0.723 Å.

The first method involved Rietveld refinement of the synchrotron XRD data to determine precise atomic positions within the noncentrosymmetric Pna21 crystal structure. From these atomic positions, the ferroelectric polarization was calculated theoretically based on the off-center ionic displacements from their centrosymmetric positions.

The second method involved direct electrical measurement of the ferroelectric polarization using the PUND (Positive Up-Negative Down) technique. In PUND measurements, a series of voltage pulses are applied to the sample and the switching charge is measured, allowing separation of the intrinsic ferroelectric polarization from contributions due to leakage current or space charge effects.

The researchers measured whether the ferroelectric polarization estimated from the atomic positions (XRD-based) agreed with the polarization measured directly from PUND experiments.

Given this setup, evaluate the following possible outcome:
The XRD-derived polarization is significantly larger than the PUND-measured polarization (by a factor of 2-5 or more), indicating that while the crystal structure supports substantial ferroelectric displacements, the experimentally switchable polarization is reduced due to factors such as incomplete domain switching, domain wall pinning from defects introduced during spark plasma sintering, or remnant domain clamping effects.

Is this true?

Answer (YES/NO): NO